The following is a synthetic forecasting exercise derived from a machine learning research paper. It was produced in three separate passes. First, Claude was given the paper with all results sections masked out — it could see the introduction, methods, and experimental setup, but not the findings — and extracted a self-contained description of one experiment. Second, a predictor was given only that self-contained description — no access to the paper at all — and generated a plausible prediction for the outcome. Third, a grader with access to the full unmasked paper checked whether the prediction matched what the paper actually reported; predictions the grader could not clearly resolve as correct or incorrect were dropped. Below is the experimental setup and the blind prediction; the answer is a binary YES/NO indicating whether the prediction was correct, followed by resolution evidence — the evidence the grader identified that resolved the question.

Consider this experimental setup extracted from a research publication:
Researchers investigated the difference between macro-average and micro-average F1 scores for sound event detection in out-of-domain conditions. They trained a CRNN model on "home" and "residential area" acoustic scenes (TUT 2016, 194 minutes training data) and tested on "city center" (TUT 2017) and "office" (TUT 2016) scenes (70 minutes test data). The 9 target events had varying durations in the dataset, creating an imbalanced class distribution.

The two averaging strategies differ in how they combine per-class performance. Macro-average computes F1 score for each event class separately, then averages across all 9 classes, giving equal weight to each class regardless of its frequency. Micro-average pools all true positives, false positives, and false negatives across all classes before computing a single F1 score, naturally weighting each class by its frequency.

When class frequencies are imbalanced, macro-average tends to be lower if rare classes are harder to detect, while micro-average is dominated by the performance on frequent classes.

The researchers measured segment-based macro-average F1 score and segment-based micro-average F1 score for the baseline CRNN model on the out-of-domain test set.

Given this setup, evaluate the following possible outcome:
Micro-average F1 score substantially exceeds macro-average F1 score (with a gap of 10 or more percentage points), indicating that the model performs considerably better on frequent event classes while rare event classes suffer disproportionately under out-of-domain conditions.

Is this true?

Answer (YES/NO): YES